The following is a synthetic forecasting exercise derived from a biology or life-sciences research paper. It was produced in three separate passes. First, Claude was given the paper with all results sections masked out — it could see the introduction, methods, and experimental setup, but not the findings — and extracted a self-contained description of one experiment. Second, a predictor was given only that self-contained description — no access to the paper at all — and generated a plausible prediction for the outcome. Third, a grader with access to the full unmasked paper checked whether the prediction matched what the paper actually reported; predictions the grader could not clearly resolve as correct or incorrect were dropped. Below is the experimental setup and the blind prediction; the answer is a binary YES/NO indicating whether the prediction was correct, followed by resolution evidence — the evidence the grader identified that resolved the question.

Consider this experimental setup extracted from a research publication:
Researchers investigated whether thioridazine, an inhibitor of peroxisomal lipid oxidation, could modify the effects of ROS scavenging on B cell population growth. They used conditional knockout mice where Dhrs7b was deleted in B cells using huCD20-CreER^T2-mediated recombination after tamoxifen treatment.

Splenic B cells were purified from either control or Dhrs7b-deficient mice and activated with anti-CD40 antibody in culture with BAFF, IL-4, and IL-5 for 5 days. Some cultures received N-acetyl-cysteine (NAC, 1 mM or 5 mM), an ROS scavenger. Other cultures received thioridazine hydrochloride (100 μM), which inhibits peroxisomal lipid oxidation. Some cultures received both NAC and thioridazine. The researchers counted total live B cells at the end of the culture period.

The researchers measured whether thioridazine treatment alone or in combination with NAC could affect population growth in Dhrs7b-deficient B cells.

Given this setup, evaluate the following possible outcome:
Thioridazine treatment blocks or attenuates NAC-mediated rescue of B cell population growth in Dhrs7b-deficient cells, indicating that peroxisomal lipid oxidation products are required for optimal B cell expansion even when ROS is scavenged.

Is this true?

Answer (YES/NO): NO